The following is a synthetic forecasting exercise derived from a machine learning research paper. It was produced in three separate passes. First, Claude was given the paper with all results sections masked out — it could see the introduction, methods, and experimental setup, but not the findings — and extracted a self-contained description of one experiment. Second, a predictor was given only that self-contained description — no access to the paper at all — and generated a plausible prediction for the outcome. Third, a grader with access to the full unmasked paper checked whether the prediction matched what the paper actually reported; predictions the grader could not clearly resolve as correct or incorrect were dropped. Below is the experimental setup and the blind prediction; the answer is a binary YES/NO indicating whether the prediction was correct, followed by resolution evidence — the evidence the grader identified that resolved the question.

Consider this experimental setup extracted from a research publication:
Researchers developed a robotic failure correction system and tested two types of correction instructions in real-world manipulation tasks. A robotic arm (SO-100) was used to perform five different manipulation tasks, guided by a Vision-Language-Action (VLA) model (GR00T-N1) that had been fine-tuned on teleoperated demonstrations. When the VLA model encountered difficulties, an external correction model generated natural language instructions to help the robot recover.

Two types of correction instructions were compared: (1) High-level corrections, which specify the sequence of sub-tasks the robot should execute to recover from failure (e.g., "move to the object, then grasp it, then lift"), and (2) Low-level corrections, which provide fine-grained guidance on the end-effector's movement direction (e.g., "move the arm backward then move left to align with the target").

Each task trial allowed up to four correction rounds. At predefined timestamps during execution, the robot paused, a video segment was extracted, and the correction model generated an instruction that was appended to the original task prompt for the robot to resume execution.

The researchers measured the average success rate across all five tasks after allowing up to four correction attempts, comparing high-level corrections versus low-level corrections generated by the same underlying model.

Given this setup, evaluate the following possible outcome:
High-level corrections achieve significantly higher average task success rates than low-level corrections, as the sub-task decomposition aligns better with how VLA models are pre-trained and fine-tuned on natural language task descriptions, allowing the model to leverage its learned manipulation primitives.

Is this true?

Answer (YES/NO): NO